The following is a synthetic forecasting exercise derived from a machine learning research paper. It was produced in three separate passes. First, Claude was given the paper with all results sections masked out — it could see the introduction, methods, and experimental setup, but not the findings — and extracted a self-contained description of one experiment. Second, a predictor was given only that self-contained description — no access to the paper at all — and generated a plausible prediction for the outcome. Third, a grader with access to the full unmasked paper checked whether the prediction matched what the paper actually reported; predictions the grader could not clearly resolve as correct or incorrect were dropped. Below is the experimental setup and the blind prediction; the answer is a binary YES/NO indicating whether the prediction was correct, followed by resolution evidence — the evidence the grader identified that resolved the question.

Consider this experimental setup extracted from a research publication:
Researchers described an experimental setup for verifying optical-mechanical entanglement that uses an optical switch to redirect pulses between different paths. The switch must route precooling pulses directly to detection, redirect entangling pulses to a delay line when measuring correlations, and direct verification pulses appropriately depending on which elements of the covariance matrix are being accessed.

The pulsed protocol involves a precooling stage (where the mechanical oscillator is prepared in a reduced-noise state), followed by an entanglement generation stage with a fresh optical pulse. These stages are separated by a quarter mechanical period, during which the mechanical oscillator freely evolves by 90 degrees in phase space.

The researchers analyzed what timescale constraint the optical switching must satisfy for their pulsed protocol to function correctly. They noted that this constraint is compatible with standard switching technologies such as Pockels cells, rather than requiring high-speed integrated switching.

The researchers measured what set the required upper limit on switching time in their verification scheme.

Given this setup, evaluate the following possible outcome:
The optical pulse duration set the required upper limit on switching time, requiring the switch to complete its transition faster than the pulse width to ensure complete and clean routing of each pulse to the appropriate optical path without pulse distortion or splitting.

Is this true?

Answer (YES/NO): NO